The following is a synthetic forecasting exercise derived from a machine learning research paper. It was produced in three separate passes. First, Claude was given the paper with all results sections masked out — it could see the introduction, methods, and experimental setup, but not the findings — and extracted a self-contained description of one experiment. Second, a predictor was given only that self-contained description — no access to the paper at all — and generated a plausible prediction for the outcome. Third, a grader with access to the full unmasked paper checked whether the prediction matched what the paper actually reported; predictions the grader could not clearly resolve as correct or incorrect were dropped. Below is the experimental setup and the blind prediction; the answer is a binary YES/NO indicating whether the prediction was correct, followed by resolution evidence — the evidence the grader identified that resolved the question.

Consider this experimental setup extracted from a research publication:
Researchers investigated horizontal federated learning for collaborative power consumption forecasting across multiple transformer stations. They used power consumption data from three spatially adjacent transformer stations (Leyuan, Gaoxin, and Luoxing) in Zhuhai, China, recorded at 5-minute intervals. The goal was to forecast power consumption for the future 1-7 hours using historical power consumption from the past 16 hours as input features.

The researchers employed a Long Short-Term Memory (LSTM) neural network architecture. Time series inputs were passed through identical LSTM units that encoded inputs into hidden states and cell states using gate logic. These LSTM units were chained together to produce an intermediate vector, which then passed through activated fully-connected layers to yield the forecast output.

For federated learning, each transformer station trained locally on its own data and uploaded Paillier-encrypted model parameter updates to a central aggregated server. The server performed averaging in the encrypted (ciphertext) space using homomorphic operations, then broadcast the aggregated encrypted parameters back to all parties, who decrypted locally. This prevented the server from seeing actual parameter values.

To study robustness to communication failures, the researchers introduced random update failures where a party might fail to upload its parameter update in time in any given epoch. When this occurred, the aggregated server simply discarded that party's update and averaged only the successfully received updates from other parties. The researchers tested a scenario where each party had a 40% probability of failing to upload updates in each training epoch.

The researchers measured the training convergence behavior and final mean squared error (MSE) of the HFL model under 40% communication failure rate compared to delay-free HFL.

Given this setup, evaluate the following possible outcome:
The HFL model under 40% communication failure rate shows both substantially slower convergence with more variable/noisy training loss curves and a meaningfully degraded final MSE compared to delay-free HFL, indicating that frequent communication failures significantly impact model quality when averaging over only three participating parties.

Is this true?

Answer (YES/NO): NO